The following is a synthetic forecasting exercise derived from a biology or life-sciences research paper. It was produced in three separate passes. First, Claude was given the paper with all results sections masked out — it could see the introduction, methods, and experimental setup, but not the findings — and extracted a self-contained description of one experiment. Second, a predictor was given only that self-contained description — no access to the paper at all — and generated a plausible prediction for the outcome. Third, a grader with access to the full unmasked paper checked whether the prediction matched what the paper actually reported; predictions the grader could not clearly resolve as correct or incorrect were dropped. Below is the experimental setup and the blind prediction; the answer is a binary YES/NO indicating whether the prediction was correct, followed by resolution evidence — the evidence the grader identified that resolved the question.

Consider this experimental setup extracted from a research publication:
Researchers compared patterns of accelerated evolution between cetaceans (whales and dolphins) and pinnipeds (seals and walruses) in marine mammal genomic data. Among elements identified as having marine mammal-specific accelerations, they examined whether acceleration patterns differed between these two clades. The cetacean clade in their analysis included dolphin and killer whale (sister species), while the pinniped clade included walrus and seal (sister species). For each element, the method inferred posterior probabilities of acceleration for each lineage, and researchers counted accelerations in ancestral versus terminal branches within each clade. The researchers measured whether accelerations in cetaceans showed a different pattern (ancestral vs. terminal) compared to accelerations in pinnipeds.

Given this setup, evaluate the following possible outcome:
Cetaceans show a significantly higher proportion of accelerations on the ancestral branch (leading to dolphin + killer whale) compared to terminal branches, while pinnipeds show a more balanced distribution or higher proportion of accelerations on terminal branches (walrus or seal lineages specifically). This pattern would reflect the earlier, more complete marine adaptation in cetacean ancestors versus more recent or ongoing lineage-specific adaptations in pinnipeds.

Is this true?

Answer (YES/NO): NO